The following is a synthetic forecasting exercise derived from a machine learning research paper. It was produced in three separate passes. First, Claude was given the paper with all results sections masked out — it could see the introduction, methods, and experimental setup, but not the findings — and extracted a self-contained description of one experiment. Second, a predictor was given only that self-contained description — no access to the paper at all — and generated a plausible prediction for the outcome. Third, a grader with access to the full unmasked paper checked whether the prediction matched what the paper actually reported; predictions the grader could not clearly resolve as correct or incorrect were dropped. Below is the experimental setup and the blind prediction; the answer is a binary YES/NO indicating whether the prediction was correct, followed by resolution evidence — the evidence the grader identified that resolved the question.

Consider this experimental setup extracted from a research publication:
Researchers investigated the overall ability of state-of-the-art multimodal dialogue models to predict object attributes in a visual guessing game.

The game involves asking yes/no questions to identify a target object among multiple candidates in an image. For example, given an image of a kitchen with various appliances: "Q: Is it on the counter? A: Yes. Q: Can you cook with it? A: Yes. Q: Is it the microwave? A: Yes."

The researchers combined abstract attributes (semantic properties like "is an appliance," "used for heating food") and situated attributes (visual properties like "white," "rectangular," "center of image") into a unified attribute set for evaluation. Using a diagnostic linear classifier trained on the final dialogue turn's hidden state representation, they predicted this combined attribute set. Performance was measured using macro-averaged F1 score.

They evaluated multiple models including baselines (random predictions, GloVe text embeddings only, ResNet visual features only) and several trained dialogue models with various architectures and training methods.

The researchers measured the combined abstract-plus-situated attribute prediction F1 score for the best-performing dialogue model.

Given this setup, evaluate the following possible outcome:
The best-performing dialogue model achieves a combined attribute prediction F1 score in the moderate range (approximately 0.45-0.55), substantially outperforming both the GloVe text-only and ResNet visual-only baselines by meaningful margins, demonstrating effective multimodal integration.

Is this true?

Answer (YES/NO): NO